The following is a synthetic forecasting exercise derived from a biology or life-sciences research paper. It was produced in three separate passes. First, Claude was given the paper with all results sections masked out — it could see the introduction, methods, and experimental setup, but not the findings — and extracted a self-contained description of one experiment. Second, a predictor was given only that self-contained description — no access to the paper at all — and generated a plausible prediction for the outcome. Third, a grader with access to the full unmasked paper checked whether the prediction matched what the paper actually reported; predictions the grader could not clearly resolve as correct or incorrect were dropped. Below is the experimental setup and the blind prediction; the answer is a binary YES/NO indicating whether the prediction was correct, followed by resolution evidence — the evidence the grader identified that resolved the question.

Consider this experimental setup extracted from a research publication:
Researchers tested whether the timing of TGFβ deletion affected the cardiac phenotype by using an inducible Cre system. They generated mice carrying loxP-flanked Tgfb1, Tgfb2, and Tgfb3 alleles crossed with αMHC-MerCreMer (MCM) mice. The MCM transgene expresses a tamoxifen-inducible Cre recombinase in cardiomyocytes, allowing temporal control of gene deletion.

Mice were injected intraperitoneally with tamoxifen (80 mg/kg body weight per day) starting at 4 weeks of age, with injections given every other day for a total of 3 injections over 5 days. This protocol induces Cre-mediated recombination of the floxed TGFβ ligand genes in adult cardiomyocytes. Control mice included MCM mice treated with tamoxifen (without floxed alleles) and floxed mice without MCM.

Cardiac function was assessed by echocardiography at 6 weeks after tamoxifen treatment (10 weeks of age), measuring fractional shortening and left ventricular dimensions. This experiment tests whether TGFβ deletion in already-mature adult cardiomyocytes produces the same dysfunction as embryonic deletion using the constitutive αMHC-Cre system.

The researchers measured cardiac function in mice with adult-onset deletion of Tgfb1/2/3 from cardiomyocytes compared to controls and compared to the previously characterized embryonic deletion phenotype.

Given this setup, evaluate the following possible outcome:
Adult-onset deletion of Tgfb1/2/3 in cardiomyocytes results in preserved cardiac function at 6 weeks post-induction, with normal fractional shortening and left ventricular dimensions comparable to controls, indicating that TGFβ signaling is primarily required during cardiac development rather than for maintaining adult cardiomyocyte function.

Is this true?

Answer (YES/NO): YES